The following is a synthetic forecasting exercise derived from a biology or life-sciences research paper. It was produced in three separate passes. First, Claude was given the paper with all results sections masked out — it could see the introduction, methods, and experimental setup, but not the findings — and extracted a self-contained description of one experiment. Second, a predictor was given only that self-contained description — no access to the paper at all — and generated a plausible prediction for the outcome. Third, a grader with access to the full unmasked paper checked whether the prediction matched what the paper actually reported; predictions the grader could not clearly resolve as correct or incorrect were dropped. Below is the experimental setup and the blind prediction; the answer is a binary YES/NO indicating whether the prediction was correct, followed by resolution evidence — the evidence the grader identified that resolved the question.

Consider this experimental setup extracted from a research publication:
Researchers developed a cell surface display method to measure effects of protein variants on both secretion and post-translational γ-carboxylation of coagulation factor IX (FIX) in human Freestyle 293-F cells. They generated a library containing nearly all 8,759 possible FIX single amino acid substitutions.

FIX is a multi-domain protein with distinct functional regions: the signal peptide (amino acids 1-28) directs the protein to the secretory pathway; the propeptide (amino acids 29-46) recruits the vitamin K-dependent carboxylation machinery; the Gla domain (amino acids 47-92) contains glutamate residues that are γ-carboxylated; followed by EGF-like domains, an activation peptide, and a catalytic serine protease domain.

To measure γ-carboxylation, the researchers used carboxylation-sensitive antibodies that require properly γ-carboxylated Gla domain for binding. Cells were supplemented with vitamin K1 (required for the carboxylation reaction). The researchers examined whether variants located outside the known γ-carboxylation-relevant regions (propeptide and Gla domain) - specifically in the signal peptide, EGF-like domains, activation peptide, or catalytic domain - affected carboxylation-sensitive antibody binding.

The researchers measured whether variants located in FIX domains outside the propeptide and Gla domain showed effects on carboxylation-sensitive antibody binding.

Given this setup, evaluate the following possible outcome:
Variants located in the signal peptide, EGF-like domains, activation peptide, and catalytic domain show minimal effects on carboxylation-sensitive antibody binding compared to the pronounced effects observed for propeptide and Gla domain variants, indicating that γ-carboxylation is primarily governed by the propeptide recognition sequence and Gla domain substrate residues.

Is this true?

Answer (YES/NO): YES